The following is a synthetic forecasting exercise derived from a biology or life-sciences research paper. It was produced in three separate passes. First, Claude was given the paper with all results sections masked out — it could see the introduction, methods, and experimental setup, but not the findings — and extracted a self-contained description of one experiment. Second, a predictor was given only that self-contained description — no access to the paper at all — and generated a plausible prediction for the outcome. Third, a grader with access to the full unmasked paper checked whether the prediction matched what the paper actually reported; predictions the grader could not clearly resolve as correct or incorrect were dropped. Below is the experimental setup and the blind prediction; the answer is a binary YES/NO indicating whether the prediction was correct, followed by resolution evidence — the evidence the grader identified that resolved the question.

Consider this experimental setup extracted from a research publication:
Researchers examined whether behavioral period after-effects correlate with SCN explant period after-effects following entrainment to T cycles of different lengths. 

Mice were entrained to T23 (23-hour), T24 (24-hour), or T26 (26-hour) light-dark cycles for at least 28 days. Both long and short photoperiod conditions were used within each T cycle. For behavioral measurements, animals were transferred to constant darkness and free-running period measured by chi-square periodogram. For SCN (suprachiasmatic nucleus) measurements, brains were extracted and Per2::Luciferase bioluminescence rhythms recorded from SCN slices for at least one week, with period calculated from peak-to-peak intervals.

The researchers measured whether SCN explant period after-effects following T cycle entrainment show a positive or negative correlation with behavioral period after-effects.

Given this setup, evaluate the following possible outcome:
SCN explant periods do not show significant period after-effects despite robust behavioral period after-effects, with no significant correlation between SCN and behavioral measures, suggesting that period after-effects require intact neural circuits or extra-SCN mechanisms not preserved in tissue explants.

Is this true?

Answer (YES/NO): NO